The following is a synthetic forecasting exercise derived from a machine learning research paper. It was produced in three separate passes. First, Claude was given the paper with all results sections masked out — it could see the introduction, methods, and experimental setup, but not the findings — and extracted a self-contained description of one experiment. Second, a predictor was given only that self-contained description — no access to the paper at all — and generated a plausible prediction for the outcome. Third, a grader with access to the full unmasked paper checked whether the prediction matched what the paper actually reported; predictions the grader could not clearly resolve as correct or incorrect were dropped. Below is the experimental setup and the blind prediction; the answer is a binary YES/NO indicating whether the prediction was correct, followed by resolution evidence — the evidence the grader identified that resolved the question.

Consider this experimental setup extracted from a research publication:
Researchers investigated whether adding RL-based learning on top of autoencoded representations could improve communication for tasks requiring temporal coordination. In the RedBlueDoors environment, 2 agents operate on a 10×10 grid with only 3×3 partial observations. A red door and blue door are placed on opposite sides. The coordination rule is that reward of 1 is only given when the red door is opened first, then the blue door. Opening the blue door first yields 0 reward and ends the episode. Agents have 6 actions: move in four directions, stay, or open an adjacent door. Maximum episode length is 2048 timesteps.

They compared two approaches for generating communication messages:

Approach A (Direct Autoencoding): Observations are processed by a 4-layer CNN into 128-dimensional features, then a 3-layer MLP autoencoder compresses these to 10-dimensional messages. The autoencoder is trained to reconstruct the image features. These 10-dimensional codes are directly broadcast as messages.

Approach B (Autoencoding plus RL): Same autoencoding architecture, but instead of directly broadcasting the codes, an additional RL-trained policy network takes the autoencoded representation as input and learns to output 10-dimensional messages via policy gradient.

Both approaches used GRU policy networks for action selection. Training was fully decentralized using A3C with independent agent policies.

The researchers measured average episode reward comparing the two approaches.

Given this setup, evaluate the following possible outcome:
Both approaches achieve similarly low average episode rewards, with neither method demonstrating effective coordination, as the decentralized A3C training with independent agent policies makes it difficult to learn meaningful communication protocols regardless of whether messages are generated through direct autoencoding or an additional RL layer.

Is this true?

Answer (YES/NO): NO